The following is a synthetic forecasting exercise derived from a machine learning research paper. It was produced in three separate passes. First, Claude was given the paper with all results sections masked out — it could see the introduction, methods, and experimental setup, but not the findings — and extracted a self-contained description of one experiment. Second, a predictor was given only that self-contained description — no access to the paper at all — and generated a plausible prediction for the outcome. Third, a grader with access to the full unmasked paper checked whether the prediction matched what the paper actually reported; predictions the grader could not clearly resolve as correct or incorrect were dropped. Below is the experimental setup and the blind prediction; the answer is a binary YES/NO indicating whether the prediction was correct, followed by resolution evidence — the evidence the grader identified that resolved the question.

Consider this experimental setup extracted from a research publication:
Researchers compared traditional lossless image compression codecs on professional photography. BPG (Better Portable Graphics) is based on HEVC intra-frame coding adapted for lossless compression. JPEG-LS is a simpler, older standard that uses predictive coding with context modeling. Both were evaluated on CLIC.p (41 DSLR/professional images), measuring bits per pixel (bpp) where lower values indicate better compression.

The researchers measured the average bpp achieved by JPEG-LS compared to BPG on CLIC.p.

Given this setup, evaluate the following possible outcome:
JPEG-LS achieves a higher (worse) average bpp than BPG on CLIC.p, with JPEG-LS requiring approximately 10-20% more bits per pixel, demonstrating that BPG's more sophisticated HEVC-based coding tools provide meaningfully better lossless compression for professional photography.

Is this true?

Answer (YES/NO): NO